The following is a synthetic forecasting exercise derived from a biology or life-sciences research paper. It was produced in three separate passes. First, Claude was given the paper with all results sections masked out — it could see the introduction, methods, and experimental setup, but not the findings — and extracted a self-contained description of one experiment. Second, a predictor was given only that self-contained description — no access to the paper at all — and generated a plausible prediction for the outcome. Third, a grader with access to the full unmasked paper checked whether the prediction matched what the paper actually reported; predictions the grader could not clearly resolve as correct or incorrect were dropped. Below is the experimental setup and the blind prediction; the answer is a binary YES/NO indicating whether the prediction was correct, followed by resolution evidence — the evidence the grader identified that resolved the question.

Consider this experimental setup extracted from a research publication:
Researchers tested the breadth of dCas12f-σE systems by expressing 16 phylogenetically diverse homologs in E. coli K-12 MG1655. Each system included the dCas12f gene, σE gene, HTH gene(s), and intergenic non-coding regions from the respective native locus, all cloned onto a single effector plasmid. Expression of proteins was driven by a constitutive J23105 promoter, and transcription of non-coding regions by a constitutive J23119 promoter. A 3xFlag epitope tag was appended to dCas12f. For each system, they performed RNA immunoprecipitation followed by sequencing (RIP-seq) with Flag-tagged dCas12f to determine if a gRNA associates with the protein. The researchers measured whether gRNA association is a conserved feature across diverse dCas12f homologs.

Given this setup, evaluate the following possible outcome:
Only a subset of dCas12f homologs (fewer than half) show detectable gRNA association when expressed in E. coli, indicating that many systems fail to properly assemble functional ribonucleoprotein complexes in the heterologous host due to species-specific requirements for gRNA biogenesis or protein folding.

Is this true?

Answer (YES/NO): YES